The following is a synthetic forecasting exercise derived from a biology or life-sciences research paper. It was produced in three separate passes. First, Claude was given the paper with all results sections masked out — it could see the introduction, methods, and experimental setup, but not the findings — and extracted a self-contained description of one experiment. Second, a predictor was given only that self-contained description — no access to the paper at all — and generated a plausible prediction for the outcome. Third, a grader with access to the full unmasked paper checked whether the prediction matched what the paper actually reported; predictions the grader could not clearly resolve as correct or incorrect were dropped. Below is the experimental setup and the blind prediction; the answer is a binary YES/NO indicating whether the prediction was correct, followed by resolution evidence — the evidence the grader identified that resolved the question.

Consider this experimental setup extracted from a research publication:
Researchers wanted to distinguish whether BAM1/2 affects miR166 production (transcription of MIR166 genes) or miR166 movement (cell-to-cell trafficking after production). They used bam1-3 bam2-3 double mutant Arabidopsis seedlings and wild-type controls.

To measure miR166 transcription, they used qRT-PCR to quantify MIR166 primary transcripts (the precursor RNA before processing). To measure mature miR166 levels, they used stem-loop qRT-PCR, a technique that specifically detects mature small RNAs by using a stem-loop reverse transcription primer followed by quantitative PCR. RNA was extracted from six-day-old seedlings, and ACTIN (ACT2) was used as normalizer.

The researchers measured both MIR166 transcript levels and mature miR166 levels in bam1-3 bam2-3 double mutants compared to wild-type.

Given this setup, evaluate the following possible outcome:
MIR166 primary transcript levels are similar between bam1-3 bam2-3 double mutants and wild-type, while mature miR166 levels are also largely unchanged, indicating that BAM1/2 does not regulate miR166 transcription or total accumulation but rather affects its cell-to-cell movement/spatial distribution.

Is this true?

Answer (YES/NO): YES